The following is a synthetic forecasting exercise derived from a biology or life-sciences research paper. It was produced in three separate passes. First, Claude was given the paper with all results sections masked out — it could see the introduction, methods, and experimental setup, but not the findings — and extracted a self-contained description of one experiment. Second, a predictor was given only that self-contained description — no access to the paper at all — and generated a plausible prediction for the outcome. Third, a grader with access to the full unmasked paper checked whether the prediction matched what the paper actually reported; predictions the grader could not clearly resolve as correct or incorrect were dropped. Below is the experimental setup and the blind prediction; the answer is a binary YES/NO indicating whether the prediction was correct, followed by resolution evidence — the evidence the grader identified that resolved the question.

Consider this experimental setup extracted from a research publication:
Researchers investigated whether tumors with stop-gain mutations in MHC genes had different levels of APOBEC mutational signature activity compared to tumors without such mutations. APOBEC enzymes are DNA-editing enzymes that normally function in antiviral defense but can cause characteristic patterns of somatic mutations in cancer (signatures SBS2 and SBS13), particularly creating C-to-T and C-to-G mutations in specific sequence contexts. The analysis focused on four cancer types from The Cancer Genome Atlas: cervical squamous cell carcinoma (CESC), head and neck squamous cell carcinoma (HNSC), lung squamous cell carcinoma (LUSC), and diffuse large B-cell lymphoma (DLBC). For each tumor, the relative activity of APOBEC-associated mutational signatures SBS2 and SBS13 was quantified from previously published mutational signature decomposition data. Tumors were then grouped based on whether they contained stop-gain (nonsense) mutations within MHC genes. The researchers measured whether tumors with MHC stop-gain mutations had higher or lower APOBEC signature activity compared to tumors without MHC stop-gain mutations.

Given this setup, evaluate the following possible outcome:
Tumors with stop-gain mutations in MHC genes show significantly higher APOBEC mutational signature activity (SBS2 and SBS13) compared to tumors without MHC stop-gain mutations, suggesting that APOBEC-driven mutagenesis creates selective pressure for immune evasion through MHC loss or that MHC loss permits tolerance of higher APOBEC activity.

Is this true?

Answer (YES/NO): YES